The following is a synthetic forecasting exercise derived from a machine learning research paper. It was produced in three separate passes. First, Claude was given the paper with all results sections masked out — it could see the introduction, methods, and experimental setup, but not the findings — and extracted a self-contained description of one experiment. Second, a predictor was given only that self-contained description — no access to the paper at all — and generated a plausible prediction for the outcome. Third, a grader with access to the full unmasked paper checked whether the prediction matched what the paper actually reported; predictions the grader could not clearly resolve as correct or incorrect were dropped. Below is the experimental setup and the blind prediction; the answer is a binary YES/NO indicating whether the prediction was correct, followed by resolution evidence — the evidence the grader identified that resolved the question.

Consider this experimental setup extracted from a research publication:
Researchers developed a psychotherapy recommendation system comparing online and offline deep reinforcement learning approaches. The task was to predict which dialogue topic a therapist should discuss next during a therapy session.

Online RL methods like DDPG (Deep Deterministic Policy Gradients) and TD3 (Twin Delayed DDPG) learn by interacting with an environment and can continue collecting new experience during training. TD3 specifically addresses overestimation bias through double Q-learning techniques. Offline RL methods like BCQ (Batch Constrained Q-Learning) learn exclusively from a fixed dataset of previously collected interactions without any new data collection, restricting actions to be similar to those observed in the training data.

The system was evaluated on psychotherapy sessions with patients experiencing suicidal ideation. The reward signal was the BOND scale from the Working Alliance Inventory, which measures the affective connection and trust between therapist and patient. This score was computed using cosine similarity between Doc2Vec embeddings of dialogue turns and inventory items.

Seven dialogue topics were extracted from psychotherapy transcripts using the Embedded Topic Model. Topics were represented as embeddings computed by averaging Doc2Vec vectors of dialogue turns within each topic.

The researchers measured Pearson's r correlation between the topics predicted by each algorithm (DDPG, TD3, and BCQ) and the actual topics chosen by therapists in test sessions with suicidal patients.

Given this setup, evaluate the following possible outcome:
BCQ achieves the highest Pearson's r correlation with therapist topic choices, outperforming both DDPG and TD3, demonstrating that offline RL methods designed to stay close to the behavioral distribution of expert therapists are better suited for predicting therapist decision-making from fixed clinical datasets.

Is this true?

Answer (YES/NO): YES